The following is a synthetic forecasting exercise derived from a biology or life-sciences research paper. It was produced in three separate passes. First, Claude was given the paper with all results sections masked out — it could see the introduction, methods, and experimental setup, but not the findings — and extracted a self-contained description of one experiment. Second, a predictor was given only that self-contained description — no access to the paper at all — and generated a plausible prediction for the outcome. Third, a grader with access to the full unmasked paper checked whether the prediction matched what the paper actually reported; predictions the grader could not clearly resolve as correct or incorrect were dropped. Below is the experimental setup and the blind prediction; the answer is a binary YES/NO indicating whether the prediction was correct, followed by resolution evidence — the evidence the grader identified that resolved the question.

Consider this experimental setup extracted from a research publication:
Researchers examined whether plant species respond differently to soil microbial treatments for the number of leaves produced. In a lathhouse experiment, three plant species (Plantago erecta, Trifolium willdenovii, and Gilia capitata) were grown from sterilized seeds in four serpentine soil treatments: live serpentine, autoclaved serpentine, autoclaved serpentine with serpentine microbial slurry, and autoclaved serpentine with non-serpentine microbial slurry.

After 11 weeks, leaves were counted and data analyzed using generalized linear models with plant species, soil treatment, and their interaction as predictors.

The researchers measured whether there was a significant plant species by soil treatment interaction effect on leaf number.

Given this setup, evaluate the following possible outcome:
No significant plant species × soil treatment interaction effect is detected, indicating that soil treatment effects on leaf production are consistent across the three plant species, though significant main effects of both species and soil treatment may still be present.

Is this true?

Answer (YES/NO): NO